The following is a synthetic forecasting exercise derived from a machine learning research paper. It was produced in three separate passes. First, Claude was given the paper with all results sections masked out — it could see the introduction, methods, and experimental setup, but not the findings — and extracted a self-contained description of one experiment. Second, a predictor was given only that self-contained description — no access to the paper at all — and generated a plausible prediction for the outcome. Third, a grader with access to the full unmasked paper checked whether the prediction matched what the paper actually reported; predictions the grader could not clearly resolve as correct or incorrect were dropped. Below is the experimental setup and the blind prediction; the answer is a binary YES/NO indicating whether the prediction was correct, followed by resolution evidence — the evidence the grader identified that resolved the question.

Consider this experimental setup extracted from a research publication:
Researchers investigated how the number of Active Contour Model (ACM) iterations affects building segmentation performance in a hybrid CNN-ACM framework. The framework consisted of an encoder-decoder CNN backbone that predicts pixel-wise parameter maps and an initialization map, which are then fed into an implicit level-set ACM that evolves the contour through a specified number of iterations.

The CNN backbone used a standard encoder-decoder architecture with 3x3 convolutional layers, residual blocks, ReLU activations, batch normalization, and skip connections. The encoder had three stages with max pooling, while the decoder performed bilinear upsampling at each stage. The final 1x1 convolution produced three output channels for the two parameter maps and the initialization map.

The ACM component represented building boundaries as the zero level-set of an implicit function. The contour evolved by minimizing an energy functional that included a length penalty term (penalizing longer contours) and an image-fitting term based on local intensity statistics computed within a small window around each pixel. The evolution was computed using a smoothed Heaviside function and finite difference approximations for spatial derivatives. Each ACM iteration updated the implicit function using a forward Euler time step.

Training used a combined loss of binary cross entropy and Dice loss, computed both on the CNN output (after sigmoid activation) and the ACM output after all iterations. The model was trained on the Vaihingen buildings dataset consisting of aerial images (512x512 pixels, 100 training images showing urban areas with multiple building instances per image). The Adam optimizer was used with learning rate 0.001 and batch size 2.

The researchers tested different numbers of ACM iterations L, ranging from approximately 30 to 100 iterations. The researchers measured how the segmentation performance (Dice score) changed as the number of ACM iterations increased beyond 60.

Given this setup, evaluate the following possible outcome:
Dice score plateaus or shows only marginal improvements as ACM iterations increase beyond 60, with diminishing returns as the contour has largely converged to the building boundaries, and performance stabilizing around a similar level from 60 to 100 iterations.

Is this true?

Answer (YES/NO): YES